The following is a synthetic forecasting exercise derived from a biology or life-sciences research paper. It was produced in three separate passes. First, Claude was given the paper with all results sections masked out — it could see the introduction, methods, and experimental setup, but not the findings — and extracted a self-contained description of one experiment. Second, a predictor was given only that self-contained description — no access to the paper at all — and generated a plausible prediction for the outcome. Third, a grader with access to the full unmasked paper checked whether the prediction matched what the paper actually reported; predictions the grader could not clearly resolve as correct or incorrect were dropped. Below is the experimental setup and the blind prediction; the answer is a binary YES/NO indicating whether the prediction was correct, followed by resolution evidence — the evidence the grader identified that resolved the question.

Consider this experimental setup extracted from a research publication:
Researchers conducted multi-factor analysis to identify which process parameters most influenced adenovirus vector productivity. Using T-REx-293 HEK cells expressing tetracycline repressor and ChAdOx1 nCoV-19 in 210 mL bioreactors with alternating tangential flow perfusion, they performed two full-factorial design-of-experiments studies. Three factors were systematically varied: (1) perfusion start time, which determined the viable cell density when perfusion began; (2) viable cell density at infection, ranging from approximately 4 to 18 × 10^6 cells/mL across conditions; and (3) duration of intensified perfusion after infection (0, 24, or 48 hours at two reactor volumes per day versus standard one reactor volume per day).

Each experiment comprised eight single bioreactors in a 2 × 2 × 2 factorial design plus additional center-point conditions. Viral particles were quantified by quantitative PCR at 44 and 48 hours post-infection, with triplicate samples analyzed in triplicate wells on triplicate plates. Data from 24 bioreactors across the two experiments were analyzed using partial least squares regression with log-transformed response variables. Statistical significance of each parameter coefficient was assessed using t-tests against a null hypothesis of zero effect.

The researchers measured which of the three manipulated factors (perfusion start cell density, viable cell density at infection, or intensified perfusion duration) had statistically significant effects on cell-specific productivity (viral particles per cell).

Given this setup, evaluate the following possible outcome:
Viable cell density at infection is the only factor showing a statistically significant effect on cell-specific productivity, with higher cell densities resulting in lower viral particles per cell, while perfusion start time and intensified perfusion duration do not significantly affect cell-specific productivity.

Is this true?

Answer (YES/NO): NO